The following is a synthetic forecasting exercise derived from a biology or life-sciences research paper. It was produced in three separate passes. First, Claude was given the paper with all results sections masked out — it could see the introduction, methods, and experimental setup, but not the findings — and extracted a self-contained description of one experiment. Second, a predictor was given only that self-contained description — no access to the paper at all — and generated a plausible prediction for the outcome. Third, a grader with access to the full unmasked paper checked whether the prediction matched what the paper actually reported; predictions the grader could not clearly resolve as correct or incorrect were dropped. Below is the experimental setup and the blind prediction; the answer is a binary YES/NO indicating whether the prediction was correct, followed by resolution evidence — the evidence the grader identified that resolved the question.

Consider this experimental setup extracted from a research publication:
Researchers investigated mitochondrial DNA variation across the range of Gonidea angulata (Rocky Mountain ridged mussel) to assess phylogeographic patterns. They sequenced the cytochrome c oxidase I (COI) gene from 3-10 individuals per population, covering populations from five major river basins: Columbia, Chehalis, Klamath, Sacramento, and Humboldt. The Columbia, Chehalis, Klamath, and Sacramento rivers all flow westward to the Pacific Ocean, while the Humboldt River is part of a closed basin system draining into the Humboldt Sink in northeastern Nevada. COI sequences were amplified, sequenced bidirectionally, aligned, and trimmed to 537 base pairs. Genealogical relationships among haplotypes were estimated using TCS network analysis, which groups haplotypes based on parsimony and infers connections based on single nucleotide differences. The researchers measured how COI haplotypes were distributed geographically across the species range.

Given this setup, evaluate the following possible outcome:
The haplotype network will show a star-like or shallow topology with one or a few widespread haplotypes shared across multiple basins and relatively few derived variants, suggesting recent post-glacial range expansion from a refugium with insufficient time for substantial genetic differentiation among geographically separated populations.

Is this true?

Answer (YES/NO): YES